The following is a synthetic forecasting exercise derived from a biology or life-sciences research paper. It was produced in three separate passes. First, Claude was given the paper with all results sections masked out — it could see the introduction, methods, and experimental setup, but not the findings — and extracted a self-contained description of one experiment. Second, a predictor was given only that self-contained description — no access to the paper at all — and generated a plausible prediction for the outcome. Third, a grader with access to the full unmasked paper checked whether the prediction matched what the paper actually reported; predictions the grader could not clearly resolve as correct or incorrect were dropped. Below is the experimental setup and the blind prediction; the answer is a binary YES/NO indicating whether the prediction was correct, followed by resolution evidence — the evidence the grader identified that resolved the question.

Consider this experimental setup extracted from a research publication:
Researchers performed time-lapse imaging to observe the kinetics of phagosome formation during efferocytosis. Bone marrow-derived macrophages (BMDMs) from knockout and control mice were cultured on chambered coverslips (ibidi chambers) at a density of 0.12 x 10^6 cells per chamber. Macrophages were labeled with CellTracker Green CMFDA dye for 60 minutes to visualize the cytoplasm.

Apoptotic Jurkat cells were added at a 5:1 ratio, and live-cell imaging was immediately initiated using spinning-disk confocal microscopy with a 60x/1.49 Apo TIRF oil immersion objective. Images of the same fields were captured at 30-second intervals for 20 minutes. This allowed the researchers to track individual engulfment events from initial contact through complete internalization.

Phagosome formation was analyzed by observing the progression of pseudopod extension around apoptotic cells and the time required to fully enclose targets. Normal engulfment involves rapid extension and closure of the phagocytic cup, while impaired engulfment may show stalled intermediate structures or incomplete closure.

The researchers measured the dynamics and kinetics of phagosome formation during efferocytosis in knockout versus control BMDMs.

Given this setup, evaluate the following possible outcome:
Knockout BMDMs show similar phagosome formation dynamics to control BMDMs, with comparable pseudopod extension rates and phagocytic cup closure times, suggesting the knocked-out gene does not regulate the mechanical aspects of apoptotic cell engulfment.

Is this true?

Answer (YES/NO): NO